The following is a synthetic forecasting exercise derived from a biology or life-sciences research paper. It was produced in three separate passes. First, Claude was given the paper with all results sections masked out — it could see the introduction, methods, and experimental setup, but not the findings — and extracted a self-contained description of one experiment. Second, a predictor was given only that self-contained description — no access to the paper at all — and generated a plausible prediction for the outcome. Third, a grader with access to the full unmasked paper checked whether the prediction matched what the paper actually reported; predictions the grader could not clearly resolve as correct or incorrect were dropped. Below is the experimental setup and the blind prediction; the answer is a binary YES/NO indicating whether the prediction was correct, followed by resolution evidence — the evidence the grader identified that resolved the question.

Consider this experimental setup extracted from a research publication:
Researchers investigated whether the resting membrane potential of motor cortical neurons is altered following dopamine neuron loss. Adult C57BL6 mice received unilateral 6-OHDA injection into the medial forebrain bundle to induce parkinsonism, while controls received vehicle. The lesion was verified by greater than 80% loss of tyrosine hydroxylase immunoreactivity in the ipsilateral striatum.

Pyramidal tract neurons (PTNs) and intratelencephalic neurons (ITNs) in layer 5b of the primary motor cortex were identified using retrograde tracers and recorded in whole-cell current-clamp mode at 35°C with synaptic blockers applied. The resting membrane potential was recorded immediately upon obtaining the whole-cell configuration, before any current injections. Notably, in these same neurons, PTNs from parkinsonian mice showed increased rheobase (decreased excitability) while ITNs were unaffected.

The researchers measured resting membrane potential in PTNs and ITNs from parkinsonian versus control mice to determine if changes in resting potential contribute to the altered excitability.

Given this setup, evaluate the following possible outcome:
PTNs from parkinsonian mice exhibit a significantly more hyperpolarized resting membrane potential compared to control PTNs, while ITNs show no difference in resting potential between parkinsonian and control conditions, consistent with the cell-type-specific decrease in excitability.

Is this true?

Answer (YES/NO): NO